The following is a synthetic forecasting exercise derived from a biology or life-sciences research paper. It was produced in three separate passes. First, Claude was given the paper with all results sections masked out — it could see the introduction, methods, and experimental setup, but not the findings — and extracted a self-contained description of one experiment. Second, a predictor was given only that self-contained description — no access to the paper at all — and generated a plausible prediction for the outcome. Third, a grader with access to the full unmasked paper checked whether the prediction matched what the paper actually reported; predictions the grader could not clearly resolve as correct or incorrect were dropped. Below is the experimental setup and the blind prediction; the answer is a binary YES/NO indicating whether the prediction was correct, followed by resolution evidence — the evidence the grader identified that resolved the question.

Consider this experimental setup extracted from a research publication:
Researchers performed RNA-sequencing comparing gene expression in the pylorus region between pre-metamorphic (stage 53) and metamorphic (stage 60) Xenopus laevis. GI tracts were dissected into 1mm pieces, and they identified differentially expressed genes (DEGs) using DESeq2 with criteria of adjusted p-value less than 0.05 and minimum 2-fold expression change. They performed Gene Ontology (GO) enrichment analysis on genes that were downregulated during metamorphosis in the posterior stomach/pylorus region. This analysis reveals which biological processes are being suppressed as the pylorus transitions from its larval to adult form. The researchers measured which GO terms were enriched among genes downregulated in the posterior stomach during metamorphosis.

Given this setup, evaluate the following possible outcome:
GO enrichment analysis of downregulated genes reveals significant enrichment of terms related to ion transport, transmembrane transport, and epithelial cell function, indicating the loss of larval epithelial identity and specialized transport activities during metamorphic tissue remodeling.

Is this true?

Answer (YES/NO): NO